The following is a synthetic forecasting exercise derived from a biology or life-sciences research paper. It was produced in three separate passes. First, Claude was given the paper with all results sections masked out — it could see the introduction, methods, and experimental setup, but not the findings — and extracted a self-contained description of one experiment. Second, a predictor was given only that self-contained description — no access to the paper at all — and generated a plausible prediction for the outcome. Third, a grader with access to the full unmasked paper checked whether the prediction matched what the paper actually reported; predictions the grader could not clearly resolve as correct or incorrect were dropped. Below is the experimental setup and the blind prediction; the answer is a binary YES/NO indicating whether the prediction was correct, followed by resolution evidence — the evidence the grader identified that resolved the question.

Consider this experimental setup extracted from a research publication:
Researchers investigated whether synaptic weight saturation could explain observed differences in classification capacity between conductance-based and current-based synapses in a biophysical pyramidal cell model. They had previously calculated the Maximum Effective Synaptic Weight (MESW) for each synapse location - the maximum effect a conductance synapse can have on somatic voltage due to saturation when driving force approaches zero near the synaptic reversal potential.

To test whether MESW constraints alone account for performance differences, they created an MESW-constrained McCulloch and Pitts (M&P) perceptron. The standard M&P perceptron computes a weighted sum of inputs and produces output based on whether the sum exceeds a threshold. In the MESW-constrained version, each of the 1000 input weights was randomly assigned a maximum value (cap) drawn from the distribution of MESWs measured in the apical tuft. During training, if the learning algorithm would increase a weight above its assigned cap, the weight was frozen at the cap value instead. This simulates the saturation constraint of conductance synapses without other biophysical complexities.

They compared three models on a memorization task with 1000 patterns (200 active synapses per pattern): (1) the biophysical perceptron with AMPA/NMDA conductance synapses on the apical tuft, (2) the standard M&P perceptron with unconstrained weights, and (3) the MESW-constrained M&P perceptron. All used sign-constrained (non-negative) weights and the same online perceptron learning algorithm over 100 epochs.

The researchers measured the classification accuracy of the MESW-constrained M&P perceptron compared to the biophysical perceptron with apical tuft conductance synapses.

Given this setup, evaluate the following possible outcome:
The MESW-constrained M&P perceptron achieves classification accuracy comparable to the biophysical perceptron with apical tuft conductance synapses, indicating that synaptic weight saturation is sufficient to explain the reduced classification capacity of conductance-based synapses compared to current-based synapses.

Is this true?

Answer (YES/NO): YES